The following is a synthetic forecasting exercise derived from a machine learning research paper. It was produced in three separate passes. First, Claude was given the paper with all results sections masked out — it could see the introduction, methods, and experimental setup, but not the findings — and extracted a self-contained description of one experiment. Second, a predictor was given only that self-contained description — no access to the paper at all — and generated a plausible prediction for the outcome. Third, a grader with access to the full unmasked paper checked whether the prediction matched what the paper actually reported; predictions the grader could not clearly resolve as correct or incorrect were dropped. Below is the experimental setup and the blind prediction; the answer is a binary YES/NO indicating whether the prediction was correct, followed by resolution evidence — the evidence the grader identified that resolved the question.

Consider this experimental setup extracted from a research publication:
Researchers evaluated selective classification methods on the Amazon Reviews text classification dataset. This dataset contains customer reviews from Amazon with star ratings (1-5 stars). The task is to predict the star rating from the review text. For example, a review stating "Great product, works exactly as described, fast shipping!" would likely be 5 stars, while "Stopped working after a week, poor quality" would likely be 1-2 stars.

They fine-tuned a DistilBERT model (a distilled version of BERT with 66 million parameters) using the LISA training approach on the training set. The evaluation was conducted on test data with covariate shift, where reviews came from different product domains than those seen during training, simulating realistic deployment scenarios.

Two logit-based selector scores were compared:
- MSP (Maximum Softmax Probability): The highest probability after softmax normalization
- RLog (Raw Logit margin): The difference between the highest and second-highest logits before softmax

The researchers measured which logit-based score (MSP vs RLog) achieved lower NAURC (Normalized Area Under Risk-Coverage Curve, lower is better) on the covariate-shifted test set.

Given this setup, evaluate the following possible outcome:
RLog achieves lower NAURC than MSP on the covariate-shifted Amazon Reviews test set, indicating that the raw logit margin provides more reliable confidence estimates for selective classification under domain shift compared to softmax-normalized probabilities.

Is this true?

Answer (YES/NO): NO